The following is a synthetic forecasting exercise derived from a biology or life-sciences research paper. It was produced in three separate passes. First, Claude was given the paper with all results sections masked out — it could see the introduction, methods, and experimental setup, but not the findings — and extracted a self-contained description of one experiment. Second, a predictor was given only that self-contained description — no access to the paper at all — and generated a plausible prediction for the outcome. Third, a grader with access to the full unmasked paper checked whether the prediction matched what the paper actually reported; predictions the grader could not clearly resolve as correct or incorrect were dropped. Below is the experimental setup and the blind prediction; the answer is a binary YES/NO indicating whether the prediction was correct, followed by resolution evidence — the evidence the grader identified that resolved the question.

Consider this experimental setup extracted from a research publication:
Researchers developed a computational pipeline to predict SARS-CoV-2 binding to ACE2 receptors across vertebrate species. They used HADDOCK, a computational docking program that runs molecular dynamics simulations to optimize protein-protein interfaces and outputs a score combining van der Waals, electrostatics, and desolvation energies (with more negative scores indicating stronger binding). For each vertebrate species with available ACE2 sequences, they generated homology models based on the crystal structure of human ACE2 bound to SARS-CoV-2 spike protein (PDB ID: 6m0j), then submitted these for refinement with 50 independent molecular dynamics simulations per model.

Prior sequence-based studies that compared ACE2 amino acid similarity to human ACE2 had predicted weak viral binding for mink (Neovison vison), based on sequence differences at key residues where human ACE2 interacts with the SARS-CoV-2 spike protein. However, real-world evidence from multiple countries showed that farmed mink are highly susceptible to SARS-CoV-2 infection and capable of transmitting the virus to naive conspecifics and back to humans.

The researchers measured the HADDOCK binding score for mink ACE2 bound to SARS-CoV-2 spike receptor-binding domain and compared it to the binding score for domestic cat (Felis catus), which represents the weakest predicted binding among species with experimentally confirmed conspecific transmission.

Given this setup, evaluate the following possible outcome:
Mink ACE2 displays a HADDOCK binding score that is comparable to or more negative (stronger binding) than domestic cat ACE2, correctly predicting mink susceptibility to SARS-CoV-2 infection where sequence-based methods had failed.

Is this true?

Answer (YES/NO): YES